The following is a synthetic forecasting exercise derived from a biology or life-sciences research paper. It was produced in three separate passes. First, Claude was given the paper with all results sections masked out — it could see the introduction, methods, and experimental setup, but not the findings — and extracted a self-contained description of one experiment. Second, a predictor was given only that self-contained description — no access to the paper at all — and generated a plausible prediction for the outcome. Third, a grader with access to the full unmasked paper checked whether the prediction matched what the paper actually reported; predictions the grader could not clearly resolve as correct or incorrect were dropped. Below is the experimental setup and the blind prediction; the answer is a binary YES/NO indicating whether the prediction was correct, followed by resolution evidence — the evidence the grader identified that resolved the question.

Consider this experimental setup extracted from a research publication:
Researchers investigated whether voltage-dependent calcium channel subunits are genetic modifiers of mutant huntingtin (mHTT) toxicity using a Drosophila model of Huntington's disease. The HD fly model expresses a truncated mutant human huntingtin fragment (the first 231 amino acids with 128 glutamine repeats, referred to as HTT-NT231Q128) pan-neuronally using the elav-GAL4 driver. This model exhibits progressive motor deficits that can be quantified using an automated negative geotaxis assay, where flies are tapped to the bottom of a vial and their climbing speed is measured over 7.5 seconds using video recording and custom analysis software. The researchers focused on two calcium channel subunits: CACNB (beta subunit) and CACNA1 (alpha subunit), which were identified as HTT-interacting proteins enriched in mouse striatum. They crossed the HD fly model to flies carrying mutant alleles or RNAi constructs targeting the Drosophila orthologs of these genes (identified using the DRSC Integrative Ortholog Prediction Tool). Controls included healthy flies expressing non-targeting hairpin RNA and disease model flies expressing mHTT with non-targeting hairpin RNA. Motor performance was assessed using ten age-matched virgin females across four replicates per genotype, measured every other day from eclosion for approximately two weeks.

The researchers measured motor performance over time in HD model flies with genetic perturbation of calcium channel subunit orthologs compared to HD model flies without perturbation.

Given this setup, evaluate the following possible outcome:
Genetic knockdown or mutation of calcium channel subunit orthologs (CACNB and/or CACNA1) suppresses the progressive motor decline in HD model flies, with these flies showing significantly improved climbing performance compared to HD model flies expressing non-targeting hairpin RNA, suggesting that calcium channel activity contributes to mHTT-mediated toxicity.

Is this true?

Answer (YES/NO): YES